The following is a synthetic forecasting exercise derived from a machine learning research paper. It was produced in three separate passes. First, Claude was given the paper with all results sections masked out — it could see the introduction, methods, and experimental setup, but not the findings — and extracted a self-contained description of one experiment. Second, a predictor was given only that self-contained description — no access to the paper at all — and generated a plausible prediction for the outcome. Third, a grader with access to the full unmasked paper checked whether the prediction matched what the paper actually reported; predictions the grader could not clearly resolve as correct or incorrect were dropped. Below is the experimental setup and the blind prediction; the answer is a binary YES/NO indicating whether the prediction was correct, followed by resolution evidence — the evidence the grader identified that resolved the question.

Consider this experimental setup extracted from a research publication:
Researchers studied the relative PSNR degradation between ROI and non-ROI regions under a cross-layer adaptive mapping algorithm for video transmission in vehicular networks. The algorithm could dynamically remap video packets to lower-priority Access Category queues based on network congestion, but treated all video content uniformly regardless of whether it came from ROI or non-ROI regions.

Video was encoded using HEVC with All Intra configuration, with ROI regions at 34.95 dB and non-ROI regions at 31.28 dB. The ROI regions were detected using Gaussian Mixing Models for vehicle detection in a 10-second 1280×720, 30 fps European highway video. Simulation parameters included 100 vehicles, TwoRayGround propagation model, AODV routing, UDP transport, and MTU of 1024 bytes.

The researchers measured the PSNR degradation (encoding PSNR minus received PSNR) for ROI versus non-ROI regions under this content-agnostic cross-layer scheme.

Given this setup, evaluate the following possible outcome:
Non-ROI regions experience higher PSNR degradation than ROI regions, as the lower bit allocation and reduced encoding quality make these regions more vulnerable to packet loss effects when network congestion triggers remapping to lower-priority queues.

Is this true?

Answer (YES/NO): NO